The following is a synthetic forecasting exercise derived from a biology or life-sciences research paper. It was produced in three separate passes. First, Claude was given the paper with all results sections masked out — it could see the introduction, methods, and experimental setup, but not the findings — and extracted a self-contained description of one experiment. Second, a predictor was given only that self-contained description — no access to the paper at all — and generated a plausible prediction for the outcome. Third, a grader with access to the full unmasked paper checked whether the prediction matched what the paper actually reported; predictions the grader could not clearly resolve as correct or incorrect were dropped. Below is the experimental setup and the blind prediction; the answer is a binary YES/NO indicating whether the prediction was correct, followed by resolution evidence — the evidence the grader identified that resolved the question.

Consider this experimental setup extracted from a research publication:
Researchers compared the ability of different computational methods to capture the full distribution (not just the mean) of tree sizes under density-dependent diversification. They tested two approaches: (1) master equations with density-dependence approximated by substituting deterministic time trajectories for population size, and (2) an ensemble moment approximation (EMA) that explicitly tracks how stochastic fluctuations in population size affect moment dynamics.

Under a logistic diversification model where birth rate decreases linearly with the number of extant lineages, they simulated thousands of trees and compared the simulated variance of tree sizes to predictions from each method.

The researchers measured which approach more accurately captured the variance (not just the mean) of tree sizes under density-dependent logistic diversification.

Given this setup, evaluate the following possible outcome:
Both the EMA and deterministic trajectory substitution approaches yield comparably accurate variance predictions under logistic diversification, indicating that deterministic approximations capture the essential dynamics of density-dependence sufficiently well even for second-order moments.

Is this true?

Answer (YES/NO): NO